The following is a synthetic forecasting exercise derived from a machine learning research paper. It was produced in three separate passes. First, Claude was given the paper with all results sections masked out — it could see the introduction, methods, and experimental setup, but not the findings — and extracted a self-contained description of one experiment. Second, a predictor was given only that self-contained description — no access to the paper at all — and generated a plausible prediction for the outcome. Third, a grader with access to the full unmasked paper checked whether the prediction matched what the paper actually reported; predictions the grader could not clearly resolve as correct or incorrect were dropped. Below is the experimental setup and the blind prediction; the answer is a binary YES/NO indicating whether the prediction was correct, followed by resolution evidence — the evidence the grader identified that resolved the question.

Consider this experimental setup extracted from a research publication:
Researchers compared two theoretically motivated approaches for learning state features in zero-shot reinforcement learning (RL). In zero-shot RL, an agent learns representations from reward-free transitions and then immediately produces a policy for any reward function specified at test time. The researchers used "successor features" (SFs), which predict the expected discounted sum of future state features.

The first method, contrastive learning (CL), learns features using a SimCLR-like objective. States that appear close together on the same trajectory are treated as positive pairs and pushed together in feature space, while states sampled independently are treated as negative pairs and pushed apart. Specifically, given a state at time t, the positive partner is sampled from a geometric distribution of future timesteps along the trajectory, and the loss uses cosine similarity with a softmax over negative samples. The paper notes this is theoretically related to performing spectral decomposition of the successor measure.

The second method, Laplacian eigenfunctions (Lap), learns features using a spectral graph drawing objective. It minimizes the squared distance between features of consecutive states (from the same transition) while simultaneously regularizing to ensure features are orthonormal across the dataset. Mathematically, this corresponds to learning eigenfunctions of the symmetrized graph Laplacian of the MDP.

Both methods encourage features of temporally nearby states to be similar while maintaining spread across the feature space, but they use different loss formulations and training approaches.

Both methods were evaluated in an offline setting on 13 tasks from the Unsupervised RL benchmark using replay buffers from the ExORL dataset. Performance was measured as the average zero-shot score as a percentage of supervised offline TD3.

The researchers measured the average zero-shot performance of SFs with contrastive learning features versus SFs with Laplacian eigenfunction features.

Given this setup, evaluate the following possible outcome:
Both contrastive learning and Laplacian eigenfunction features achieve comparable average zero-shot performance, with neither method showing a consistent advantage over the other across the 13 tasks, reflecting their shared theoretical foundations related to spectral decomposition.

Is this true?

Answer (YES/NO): NO